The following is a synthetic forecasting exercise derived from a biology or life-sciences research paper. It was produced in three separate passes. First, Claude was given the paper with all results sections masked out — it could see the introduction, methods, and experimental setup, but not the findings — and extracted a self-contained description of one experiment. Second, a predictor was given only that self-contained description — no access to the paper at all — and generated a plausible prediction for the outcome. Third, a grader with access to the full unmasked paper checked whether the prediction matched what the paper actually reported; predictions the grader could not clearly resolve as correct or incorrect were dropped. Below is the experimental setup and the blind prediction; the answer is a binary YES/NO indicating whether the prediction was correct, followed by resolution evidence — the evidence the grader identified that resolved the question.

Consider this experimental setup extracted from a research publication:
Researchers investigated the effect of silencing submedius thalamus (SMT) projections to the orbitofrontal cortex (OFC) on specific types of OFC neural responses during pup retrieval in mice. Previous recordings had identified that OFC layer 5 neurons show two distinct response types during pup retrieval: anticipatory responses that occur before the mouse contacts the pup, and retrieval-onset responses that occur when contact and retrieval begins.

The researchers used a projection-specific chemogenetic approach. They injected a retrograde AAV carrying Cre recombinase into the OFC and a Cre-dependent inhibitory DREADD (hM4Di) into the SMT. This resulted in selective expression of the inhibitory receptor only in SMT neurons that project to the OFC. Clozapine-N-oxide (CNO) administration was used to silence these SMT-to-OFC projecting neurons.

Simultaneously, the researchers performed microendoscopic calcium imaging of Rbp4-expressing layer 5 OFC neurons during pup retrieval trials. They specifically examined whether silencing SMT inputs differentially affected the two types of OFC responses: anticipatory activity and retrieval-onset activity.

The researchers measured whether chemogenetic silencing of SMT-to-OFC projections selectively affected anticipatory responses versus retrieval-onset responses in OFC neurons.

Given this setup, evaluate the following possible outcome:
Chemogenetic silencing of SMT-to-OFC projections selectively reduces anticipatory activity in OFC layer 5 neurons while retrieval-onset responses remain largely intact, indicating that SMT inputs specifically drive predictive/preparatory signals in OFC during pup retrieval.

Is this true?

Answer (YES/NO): NO